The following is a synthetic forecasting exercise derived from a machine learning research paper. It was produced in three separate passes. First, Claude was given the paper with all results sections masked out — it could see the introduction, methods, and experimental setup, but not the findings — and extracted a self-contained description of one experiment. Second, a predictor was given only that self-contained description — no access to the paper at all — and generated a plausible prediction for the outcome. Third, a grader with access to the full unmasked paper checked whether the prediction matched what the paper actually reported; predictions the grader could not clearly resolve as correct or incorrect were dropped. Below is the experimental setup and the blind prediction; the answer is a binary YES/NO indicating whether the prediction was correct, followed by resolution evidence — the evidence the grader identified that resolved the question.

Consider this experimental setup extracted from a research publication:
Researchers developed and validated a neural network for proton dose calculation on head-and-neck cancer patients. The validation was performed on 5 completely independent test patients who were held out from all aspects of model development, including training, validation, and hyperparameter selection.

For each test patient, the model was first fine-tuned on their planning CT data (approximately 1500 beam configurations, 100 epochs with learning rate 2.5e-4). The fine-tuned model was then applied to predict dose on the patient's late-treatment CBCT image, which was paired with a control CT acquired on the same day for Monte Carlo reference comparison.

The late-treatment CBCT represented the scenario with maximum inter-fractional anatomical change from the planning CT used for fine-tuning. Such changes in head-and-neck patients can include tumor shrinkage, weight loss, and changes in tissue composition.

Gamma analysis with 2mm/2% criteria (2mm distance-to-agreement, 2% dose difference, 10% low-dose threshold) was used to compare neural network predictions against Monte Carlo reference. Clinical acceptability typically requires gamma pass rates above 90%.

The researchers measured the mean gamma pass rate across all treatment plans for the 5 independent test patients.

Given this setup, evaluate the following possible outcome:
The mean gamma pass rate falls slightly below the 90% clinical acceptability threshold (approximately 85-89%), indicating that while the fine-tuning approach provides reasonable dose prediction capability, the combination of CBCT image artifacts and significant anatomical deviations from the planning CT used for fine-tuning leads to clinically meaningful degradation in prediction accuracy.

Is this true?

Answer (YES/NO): NO